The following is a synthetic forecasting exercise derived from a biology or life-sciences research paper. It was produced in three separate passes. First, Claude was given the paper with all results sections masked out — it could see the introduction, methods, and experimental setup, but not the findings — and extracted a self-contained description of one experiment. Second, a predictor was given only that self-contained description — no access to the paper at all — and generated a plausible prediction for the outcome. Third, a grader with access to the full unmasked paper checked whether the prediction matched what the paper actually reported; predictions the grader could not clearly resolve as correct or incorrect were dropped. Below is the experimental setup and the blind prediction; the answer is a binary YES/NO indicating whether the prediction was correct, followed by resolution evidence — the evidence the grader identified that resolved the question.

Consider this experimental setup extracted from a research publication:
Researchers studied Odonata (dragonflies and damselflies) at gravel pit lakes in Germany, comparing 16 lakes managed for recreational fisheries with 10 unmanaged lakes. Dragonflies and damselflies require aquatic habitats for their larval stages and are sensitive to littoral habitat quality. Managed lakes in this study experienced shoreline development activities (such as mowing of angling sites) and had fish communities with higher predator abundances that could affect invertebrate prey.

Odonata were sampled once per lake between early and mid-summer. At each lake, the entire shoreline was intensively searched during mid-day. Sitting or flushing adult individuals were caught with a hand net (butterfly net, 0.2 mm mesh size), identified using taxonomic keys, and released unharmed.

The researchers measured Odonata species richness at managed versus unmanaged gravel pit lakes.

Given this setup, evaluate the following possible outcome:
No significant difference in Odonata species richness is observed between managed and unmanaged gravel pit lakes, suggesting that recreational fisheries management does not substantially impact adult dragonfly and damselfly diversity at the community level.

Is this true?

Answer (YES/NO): YES